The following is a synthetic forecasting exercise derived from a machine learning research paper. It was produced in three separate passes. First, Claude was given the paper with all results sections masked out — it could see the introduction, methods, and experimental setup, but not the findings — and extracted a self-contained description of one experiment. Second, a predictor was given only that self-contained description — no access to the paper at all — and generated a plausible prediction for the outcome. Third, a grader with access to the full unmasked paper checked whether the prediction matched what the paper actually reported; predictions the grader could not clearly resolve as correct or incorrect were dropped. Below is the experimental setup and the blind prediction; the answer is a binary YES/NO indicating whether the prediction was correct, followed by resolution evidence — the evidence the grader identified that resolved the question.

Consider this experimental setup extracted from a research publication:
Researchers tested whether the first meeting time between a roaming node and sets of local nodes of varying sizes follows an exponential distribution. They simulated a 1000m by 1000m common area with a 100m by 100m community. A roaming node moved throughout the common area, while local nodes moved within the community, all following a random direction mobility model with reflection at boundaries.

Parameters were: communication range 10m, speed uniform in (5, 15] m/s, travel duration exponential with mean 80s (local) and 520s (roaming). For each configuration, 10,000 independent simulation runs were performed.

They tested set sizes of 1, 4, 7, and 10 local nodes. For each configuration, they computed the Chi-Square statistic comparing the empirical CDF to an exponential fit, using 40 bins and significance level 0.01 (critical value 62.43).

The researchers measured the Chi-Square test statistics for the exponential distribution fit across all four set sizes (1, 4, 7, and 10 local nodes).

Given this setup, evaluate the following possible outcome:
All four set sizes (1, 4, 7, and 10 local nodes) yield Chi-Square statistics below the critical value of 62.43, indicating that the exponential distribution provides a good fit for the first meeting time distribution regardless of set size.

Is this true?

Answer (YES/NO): YES